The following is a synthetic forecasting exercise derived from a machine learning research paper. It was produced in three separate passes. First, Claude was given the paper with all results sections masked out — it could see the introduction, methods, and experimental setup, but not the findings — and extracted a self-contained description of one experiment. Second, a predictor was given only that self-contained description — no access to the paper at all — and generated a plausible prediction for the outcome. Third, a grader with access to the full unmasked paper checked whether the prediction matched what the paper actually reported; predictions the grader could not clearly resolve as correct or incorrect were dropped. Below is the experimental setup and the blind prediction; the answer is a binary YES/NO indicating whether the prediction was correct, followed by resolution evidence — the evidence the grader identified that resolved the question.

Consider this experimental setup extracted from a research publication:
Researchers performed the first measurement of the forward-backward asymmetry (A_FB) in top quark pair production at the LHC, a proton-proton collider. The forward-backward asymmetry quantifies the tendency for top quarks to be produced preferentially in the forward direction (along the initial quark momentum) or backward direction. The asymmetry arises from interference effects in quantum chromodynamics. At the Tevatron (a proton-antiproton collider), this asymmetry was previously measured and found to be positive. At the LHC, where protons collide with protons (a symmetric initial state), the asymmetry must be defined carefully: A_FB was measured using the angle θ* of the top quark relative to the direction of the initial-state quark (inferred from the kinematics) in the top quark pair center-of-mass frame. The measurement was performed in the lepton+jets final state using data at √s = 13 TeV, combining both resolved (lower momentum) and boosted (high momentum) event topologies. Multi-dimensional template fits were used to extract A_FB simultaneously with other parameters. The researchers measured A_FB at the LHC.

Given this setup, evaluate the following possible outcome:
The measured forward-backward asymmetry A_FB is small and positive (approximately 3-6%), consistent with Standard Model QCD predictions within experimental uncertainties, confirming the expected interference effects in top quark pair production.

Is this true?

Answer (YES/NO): YES